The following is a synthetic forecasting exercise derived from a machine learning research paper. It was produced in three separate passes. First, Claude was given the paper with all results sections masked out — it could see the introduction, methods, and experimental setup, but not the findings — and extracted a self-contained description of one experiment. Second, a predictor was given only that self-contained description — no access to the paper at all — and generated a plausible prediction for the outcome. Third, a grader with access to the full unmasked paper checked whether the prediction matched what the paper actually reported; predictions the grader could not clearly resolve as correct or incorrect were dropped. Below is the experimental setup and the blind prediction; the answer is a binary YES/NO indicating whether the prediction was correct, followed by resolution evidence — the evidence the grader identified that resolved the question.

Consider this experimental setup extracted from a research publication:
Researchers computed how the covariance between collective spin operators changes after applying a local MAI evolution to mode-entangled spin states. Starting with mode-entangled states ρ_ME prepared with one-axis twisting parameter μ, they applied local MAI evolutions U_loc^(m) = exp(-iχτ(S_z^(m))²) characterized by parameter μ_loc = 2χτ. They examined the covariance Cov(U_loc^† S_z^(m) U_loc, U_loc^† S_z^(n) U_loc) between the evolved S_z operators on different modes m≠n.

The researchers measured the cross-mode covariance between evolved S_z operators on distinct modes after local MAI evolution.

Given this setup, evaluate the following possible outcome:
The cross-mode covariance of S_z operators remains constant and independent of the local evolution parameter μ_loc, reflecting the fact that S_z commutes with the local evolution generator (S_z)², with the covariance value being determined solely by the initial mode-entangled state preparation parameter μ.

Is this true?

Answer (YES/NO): YES